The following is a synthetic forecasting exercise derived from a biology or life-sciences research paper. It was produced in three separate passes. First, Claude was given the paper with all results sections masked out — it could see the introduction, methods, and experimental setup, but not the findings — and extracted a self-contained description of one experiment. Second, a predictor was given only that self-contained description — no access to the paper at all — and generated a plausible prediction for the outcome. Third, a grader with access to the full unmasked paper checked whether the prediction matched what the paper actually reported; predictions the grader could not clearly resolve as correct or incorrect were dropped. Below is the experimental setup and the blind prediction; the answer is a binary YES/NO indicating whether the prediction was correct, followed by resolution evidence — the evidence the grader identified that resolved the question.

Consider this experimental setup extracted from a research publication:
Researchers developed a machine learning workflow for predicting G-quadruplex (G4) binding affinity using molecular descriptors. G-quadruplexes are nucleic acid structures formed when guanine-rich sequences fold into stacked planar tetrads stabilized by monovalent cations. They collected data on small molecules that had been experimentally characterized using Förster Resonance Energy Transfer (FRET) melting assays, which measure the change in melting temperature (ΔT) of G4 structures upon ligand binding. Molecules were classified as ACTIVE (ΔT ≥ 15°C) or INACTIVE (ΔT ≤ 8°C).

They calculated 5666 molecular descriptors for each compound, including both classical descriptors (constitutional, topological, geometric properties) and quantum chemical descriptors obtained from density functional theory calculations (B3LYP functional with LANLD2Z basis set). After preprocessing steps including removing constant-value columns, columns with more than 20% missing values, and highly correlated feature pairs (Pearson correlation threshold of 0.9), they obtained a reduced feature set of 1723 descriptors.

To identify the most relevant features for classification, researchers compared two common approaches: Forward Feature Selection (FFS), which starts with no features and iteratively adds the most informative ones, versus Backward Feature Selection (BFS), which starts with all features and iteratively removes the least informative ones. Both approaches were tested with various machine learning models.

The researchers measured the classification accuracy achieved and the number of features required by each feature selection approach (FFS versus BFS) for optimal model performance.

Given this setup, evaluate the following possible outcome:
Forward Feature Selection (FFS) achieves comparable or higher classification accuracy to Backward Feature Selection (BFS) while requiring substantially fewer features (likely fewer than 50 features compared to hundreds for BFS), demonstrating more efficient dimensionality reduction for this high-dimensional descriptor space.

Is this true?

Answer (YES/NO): YES